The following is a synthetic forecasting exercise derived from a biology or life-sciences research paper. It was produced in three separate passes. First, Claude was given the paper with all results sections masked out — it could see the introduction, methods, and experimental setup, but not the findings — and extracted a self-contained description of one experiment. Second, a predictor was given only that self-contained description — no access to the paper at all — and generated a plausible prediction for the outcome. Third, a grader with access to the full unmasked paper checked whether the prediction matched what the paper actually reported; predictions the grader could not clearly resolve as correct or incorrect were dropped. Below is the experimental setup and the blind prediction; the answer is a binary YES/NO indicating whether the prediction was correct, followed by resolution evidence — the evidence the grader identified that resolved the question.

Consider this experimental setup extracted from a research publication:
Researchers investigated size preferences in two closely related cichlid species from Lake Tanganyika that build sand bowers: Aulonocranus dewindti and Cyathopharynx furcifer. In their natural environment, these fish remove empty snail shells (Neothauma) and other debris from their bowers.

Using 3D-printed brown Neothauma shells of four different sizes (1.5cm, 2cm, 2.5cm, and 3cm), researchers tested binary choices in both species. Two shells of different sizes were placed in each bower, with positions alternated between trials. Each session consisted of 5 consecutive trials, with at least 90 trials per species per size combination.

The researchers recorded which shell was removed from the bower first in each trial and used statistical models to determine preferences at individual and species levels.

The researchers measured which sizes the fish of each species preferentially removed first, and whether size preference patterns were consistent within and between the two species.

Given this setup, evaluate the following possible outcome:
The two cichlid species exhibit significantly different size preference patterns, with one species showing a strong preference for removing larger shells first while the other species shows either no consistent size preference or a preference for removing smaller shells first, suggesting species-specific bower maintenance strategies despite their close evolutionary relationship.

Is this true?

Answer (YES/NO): NO